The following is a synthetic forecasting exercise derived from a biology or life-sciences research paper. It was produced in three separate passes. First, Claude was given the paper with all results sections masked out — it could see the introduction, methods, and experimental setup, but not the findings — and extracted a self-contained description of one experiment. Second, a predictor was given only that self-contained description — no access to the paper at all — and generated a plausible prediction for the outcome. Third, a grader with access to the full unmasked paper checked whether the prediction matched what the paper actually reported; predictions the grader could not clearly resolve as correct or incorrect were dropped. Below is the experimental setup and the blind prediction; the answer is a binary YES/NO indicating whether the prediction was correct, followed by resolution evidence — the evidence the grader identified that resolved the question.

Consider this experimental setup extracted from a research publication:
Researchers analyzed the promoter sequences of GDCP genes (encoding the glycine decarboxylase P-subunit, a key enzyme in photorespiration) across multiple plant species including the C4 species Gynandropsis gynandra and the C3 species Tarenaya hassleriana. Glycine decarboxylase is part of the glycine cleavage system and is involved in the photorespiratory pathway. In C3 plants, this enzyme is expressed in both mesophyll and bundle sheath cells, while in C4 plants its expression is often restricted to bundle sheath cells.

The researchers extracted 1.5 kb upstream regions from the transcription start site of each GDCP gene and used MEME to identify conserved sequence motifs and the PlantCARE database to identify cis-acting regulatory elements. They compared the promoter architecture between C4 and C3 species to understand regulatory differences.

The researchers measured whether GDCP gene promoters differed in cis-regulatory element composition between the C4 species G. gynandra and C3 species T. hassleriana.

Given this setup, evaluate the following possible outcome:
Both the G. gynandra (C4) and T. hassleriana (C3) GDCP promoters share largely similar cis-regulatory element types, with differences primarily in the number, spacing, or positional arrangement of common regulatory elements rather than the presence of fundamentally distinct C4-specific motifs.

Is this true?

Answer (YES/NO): NO